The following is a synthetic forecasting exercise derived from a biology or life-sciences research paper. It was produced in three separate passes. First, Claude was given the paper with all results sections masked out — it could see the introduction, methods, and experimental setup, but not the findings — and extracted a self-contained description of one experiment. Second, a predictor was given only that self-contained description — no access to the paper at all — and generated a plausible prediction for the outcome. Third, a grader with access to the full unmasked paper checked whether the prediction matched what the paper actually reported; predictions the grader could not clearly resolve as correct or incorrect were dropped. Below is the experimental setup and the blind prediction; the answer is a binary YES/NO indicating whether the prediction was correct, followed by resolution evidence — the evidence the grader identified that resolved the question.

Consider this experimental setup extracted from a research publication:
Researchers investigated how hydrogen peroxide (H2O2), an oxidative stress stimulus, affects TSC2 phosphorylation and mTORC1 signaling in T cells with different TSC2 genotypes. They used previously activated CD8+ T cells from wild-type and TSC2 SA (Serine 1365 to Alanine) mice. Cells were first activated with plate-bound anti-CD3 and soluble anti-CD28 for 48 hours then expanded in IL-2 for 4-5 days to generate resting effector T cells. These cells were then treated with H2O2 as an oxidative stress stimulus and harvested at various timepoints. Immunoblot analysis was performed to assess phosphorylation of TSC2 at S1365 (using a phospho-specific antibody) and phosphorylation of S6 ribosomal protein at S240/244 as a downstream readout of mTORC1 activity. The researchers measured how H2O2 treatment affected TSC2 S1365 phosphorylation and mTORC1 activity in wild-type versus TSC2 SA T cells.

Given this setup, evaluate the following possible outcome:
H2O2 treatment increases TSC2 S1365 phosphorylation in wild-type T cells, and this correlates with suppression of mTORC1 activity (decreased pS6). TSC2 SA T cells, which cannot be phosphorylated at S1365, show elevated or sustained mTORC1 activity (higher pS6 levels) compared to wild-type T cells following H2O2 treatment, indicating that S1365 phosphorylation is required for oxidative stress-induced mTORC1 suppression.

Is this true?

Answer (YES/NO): NO